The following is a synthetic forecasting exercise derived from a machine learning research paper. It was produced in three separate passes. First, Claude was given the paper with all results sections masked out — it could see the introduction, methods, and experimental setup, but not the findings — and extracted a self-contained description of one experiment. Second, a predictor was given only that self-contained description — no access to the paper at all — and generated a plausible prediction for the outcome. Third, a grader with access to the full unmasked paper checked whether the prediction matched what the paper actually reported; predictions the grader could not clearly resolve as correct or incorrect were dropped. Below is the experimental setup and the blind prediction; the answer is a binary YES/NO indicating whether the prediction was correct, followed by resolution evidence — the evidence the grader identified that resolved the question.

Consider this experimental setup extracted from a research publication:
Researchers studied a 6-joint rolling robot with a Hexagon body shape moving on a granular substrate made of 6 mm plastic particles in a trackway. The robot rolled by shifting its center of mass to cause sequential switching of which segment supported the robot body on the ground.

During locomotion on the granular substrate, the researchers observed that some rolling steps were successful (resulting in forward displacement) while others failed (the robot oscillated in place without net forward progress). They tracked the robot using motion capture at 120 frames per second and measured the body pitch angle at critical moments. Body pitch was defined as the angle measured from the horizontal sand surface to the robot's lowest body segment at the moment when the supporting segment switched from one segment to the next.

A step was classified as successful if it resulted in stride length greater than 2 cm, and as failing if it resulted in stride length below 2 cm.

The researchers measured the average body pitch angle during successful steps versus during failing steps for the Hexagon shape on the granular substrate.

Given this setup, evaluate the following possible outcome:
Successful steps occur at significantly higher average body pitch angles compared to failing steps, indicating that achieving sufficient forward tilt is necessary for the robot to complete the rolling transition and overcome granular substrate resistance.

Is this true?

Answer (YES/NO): NO